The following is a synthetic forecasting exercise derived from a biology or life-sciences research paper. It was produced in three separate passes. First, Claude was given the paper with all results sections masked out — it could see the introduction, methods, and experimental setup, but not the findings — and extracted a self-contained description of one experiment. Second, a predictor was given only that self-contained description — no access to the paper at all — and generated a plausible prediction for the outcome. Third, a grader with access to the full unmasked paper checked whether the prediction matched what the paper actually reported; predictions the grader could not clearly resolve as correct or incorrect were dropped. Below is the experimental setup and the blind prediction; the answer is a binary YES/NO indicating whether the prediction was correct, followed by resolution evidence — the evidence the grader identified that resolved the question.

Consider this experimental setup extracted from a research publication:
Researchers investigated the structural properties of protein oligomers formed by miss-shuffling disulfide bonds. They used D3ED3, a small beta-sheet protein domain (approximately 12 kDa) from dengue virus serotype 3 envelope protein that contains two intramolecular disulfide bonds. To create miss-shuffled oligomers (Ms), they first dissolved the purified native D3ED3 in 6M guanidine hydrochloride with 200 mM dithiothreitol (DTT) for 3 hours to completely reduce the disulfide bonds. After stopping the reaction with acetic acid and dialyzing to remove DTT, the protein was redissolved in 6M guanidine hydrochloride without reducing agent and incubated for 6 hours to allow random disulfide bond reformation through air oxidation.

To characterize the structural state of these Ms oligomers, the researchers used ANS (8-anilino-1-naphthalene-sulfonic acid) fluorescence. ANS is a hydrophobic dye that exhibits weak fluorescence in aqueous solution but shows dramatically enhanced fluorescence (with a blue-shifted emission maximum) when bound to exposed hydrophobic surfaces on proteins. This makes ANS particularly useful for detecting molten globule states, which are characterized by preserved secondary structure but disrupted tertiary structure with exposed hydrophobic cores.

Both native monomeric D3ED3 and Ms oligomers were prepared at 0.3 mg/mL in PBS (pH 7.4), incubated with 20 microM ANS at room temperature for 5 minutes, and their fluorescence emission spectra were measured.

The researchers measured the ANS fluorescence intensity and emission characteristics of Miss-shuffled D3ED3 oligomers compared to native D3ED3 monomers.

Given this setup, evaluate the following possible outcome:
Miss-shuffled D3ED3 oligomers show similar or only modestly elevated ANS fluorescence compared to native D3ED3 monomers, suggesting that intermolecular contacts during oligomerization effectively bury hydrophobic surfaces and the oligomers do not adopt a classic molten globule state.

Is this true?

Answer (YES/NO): NO